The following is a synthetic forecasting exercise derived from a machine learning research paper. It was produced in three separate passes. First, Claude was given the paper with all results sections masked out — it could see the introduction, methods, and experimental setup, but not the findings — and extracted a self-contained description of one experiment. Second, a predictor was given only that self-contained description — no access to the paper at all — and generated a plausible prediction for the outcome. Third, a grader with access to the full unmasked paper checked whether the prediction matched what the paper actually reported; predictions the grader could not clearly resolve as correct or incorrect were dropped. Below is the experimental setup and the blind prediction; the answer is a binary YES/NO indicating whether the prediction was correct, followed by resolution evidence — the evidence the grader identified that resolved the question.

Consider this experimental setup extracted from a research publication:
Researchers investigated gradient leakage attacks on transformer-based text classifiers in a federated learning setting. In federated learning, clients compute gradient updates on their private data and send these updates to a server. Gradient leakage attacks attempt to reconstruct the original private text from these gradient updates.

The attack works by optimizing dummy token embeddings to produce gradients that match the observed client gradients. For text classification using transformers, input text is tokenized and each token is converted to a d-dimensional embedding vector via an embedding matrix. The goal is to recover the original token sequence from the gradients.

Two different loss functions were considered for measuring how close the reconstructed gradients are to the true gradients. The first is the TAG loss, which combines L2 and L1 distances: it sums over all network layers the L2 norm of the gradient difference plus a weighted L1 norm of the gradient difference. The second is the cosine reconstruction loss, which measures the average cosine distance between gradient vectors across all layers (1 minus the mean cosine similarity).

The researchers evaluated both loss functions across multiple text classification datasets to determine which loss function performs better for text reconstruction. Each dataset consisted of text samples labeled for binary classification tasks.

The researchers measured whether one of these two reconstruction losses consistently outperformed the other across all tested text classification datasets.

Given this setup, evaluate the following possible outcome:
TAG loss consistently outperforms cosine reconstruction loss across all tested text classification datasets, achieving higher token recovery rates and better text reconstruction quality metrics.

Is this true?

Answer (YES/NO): NO